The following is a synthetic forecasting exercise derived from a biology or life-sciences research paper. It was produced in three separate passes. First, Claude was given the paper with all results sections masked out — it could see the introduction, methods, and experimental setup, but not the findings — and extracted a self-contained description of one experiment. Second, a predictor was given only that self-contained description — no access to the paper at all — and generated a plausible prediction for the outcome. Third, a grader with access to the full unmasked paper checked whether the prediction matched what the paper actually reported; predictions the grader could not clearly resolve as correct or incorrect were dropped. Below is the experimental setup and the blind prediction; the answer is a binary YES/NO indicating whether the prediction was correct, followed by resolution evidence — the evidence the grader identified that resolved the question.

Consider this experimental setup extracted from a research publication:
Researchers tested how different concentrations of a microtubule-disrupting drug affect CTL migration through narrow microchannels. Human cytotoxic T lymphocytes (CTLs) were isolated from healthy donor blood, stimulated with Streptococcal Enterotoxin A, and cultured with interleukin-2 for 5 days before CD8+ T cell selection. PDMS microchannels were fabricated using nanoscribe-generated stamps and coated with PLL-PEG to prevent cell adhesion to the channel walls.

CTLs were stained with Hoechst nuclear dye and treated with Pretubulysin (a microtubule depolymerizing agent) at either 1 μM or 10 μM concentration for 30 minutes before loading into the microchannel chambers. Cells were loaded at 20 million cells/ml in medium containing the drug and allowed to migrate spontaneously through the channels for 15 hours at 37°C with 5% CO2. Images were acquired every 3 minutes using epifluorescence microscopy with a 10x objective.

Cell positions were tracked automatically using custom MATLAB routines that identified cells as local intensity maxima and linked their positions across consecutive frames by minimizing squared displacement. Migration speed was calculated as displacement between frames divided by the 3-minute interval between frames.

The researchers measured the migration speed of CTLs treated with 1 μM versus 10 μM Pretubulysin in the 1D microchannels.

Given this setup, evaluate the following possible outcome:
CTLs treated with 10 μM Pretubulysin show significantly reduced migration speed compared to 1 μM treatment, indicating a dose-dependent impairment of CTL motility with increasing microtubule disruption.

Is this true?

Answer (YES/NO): NO